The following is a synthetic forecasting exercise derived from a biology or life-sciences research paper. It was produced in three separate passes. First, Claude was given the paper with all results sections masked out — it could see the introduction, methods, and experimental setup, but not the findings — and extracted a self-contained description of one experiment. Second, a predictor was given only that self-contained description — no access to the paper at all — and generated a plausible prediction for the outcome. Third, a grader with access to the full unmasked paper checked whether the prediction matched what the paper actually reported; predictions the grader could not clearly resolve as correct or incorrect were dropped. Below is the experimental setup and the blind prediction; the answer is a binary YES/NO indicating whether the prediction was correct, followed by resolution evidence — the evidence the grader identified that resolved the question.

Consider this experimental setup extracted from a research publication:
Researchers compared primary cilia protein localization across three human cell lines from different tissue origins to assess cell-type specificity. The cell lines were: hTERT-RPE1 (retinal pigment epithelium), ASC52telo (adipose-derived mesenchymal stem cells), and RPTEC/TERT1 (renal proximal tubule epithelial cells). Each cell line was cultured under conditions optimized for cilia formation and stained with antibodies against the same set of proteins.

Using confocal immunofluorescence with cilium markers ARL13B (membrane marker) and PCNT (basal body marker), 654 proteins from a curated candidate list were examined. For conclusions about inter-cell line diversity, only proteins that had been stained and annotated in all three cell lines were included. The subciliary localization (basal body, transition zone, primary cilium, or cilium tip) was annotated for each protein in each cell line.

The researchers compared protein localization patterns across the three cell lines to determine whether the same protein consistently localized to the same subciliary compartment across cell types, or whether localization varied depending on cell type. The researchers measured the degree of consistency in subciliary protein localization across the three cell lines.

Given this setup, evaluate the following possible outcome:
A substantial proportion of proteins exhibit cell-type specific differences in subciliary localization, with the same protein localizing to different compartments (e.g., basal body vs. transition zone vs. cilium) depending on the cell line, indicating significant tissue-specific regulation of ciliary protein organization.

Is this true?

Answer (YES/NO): NO